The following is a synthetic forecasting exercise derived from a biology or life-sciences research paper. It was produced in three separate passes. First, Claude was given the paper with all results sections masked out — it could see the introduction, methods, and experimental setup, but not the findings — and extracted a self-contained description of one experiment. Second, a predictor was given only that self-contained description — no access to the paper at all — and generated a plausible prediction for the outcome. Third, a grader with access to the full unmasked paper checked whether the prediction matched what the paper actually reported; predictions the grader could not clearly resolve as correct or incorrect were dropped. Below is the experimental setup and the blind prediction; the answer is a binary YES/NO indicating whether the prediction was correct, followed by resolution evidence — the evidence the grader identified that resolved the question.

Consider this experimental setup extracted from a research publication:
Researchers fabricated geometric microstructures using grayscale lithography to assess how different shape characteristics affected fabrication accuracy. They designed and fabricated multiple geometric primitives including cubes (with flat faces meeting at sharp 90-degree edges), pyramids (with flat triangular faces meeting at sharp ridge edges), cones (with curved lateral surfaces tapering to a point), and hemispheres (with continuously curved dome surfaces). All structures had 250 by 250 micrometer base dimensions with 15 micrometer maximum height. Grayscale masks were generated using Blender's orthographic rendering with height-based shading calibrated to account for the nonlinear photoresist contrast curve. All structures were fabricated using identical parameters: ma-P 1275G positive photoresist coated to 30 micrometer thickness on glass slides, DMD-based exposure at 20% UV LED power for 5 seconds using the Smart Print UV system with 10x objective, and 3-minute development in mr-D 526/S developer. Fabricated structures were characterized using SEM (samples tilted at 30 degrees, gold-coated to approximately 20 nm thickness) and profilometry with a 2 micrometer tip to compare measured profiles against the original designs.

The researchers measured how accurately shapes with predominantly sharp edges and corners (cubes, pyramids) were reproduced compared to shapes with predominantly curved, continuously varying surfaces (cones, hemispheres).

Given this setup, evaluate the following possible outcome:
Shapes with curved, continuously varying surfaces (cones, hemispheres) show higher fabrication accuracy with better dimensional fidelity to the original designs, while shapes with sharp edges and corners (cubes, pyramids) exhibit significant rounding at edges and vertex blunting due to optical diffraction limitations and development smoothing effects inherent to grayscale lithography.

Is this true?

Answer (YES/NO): NO